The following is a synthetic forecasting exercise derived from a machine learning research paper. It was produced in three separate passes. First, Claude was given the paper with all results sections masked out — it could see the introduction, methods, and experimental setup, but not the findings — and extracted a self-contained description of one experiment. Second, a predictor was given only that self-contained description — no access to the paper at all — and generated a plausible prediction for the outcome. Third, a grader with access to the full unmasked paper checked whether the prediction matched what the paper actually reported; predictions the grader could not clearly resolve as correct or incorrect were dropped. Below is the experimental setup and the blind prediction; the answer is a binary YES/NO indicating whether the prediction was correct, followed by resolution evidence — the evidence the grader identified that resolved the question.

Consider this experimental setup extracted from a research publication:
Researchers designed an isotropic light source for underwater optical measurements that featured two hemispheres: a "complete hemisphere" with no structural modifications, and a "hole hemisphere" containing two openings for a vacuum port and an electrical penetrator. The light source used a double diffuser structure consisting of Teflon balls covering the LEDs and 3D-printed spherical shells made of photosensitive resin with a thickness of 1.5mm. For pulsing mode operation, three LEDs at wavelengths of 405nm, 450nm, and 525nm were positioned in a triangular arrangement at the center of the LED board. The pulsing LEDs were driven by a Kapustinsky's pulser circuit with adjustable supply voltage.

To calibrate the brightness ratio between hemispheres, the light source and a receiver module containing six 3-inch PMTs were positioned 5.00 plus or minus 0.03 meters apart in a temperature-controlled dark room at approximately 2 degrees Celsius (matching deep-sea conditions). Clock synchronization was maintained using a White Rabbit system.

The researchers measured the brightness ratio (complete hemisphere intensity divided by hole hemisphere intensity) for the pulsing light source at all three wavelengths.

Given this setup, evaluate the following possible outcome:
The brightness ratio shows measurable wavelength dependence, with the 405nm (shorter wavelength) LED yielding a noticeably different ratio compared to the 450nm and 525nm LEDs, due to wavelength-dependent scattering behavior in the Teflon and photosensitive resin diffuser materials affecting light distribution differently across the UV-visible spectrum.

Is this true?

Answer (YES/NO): YES